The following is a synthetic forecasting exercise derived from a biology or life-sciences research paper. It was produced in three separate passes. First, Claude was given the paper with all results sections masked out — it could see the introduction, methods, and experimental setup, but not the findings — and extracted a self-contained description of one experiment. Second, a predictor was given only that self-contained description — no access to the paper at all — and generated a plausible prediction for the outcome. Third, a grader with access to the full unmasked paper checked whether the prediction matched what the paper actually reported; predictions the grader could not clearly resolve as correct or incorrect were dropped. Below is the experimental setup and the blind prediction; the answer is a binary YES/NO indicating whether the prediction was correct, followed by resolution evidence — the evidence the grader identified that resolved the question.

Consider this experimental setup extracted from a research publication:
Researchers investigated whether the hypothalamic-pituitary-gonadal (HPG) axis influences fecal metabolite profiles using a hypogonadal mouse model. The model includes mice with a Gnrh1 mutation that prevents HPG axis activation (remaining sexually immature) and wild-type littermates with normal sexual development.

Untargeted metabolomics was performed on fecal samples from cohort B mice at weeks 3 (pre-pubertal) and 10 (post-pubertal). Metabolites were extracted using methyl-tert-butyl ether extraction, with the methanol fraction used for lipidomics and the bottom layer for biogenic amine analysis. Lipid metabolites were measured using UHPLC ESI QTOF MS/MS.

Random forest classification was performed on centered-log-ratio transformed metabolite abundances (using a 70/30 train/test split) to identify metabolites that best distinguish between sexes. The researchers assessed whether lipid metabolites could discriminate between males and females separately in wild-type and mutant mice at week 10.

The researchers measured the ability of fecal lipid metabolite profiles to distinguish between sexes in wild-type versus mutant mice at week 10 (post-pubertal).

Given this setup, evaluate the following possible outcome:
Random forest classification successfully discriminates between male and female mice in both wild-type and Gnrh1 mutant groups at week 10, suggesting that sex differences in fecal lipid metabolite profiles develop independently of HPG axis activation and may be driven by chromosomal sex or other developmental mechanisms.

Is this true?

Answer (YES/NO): NO